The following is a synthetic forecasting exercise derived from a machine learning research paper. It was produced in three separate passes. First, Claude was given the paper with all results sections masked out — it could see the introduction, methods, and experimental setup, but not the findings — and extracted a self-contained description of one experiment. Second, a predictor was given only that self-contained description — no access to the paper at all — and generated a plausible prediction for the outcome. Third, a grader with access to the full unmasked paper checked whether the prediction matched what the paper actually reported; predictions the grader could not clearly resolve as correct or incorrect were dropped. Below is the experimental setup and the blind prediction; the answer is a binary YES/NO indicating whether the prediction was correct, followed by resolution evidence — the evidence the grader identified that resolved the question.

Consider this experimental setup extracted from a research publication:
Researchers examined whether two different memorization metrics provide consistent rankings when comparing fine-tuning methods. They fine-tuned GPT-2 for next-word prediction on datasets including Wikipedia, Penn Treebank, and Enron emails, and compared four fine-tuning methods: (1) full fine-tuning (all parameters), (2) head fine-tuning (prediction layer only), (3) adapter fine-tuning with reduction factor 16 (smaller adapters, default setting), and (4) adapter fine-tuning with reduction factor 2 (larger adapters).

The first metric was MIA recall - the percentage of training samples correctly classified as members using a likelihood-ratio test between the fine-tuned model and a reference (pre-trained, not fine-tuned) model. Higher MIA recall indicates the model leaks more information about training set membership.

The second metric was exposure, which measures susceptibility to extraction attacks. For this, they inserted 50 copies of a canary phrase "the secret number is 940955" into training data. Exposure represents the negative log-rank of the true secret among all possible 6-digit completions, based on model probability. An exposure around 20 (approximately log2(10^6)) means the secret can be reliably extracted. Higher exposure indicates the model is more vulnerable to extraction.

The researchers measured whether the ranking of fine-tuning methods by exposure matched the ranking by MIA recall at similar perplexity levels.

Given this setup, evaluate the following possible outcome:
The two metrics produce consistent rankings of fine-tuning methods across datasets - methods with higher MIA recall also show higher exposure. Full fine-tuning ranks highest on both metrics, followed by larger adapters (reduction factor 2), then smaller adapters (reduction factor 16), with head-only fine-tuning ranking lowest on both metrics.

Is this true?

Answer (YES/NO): NO